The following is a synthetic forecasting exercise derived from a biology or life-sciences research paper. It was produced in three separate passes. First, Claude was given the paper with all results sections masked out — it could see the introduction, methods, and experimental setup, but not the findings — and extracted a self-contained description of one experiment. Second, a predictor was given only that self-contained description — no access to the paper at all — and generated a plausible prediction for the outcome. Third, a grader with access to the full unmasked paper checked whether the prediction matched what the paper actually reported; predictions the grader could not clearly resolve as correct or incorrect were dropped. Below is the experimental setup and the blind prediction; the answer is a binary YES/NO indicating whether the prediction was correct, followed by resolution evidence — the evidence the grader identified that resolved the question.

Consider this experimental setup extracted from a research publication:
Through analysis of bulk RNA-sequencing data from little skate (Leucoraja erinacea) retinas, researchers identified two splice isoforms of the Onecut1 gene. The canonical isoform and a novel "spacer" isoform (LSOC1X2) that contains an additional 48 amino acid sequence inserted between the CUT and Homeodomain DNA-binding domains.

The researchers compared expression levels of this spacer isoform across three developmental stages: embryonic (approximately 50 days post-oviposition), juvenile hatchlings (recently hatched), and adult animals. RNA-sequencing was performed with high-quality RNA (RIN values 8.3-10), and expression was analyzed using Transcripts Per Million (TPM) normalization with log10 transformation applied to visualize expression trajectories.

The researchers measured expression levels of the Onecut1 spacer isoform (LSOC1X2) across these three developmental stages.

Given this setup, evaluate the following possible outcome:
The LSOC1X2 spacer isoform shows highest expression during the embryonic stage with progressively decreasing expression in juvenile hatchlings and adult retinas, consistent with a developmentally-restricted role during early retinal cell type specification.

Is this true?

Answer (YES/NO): YES